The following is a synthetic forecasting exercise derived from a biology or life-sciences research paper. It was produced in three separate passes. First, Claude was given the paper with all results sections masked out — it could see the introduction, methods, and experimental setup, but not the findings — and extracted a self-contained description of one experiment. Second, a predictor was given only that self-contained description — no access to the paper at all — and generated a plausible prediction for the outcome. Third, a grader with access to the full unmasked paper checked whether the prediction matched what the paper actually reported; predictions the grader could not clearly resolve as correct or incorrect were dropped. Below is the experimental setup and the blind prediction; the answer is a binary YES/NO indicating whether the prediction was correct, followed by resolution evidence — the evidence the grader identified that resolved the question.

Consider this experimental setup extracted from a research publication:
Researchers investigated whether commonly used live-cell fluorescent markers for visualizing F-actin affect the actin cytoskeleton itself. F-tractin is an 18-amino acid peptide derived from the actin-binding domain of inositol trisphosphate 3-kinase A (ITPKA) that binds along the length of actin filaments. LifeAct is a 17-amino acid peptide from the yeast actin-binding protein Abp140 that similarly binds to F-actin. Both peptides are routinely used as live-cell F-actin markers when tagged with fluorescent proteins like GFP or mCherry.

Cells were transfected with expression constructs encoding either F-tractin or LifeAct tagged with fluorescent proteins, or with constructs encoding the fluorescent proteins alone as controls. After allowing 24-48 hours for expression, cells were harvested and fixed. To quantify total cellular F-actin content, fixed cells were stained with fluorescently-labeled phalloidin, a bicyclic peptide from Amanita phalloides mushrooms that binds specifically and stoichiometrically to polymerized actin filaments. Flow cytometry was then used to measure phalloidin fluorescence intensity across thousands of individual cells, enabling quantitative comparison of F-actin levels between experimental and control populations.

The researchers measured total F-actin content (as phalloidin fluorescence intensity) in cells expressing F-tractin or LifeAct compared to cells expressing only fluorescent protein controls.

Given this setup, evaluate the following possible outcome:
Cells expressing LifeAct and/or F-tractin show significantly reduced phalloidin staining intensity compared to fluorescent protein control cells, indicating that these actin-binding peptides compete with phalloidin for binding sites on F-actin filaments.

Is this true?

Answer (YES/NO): NO